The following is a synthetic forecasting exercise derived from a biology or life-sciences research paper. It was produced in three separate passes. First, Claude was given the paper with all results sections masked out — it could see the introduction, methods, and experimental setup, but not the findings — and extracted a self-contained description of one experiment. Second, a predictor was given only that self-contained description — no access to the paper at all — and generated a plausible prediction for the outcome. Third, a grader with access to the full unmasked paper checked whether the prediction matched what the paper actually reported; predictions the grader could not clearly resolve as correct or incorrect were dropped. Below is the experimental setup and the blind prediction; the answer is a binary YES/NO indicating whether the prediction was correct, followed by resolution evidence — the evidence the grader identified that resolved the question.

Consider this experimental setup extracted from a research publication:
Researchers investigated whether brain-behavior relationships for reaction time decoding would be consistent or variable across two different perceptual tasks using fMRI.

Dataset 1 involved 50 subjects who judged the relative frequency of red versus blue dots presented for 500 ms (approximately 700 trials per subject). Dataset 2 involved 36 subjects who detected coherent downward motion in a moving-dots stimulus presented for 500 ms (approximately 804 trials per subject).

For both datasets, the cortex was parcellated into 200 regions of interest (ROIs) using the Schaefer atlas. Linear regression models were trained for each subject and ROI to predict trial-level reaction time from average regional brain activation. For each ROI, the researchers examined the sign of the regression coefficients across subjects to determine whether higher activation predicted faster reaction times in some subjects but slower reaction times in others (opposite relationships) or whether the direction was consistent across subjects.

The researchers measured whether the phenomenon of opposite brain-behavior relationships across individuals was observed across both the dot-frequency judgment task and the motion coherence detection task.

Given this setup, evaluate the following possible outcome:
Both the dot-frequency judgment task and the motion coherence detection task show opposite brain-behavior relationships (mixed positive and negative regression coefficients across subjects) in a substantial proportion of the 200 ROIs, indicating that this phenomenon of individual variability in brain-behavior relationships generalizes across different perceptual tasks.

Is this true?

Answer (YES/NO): YES